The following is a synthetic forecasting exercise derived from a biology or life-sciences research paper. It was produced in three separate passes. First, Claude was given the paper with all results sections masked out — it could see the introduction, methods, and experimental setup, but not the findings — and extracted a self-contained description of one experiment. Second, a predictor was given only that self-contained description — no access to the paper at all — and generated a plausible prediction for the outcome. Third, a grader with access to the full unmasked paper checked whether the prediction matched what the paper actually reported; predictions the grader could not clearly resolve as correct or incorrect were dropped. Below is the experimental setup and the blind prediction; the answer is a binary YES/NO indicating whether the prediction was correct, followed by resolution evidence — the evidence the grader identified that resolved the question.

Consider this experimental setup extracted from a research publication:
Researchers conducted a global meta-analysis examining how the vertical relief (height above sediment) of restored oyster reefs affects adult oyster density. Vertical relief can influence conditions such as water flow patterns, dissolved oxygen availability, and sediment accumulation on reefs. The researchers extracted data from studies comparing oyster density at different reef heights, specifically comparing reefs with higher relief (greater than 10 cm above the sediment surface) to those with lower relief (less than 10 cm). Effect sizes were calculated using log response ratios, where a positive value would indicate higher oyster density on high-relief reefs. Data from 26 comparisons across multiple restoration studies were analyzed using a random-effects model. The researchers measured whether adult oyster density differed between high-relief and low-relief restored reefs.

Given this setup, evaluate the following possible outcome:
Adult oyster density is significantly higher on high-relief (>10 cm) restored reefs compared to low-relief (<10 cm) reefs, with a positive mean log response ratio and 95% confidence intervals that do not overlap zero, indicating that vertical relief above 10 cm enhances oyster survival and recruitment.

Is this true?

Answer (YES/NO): NO